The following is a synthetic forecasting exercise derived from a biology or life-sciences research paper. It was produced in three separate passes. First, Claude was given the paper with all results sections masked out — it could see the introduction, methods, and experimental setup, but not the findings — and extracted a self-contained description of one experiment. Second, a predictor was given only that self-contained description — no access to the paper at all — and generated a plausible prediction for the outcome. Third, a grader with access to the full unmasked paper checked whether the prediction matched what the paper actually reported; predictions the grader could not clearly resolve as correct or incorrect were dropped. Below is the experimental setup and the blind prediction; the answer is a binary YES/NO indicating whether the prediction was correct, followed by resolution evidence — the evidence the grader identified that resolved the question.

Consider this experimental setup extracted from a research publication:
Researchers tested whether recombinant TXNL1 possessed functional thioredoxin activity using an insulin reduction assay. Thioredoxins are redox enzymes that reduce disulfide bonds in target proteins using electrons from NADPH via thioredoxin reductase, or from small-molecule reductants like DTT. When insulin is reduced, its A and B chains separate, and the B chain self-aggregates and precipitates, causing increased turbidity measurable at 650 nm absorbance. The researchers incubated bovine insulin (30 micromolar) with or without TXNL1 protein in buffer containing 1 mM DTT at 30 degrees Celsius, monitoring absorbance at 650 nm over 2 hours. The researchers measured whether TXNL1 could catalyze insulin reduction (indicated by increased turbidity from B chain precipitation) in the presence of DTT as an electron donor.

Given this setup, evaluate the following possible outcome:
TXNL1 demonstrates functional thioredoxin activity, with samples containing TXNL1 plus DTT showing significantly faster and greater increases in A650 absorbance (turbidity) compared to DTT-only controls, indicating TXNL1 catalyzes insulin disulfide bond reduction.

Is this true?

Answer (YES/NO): YES